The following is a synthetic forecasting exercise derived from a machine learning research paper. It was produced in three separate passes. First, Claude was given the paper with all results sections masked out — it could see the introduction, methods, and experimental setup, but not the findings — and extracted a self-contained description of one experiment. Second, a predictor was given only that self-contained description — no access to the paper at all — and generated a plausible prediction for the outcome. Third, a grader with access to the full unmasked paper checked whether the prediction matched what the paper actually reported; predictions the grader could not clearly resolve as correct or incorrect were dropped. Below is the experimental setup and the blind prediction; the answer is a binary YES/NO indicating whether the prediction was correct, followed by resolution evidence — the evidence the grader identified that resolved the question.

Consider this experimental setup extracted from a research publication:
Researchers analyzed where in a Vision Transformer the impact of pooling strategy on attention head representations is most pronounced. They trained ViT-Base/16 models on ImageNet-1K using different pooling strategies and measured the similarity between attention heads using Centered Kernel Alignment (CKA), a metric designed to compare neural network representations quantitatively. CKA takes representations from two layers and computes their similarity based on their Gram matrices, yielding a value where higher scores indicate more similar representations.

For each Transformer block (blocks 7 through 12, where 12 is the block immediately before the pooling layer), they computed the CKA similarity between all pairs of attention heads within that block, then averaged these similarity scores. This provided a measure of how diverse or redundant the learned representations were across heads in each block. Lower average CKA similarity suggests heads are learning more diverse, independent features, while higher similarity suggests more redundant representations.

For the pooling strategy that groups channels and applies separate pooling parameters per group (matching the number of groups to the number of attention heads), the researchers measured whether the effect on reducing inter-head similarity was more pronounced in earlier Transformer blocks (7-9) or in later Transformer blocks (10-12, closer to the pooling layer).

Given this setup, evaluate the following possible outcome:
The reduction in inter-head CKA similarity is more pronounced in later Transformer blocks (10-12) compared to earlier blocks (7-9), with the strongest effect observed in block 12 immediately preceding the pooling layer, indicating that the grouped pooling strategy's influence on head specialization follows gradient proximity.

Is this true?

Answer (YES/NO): YES